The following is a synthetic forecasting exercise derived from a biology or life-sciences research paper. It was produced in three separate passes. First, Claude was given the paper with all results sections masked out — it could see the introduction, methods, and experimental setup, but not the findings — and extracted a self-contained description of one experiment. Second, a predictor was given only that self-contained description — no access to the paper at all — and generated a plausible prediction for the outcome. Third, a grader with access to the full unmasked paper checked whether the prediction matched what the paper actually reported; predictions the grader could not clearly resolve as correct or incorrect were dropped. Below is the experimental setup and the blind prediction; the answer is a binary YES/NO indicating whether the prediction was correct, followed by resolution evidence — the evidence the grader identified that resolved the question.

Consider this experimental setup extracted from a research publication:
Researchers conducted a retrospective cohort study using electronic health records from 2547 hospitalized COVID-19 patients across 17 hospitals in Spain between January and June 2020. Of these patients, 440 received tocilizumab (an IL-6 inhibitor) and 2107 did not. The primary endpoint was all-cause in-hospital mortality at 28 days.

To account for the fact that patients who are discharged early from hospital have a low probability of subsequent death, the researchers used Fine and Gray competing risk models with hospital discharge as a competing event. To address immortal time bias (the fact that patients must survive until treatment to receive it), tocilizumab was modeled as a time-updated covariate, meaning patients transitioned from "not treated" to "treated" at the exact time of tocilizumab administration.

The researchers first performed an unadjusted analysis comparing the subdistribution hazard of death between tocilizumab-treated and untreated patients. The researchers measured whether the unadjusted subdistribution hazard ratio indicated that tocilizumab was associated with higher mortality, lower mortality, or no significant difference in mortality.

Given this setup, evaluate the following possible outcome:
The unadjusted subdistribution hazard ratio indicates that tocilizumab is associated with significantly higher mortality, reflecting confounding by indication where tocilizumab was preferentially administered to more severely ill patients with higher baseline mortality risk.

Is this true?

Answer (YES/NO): YES